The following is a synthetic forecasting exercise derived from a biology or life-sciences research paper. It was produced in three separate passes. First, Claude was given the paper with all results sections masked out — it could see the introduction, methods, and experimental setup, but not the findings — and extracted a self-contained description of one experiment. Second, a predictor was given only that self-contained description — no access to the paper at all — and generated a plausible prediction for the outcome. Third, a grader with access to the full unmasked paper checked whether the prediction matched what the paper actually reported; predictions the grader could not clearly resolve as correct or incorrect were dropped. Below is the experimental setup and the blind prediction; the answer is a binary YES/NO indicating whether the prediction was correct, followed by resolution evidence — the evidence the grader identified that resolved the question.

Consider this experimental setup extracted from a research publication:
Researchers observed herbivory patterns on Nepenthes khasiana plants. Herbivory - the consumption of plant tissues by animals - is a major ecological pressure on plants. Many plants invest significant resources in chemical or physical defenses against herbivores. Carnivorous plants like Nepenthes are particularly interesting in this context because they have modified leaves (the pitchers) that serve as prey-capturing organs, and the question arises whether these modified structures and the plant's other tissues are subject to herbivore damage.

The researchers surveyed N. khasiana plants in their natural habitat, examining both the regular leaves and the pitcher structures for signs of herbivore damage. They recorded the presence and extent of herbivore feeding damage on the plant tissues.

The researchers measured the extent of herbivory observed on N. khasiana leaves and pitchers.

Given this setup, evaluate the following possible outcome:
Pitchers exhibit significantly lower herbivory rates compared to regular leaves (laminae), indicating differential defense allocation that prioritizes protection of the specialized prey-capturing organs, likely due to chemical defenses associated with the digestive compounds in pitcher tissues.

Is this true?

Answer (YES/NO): NO